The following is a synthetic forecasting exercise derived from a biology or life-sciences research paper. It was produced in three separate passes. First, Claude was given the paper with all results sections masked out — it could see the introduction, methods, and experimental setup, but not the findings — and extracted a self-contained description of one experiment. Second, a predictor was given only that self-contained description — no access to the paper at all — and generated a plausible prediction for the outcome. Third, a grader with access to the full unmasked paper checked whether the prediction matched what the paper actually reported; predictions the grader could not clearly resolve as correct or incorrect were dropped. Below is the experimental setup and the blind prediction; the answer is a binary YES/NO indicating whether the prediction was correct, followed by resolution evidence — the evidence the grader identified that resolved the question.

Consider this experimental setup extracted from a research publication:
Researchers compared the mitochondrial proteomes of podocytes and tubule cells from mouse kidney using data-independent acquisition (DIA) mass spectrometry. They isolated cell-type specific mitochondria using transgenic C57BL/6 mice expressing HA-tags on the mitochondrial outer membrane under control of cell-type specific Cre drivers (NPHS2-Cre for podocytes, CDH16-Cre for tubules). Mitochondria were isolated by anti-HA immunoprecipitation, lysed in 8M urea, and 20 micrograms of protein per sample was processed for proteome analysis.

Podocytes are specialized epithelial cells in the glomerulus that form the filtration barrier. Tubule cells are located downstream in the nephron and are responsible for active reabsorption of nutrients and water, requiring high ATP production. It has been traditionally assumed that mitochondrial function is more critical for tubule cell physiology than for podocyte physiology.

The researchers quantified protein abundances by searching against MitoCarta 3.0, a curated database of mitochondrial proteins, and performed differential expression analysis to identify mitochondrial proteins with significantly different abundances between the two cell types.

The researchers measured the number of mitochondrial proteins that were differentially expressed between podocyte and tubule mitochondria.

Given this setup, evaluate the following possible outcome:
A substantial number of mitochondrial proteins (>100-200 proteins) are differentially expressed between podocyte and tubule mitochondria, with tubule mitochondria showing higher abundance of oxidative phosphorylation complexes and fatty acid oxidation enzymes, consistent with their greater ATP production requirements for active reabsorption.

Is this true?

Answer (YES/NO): NO